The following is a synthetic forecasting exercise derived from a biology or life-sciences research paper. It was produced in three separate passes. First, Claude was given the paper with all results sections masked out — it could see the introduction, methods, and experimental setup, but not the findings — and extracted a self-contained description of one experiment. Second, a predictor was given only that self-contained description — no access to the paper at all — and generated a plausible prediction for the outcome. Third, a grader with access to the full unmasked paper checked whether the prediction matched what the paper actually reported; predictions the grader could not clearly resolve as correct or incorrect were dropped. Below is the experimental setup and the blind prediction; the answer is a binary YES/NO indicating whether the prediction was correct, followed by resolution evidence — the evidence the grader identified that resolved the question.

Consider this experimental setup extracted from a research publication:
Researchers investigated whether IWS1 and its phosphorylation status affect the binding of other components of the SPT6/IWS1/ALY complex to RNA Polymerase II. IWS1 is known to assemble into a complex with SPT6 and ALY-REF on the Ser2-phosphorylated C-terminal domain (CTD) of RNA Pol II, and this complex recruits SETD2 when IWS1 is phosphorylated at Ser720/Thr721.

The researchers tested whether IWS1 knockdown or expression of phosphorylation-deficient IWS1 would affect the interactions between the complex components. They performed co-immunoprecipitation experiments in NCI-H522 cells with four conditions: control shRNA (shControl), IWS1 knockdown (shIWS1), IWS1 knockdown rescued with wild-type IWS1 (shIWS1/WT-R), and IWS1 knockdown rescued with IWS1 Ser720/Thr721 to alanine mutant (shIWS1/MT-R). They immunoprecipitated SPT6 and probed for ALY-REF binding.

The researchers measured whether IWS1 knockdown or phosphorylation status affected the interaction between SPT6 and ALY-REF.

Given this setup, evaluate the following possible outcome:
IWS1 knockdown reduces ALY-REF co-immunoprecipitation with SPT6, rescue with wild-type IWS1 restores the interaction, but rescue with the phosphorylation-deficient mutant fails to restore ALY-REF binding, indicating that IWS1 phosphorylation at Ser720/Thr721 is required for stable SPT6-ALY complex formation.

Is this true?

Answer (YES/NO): NO